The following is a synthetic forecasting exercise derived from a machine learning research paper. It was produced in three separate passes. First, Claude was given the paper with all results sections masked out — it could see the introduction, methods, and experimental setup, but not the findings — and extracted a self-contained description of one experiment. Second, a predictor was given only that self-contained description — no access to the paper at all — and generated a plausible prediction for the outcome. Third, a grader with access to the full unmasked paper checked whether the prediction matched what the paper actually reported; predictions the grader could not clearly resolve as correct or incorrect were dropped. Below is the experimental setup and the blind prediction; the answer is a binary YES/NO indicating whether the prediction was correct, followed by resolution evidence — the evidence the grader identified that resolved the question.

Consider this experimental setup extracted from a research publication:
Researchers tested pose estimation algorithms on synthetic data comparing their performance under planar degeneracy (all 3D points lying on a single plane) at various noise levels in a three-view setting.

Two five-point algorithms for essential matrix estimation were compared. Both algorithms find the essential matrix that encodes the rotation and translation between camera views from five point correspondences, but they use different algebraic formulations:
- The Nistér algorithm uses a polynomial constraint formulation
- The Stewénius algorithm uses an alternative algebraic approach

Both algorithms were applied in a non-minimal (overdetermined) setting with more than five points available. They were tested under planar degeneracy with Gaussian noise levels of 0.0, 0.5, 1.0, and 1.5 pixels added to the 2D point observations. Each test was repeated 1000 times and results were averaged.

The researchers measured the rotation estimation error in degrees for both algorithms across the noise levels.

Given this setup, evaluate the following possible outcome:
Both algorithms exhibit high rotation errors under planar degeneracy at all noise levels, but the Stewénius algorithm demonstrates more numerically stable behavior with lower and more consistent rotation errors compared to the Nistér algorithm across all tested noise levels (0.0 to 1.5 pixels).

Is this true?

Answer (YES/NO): NO